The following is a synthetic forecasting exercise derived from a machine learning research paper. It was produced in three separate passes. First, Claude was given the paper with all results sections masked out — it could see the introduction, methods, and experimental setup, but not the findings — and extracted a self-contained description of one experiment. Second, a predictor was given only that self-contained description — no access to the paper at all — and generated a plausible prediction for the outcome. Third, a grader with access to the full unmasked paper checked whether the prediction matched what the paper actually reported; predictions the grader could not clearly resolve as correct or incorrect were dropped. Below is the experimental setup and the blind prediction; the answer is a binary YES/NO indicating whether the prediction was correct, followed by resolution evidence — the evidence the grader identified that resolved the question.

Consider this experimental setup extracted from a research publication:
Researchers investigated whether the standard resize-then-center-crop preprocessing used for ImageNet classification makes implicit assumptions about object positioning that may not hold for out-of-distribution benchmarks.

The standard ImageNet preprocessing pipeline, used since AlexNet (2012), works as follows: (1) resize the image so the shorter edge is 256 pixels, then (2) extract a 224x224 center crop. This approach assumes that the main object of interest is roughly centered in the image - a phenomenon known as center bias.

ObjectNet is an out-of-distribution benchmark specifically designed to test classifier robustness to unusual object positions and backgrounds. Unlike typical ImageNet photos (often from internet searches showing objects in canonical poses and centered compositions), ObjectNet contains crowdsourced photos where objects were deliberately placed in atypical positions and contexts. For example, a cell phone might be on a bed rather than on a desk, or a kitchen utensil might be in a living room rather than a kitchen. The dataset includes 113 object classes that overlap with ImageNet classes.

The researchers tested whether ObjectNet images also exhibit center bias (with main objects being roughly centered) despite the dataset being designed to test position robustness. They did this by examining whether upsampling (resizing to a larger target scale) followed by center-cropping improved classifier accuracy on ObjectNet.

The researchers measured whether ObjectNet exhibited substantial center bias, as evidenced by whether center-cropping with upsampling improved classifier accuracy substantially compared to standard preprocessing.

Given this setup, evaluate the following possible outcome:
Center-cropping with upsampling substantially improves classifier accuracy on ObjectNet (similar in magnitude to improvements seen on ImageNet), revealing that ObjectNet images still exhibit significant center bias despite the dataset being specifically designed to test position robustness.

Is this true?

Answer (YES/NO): NO